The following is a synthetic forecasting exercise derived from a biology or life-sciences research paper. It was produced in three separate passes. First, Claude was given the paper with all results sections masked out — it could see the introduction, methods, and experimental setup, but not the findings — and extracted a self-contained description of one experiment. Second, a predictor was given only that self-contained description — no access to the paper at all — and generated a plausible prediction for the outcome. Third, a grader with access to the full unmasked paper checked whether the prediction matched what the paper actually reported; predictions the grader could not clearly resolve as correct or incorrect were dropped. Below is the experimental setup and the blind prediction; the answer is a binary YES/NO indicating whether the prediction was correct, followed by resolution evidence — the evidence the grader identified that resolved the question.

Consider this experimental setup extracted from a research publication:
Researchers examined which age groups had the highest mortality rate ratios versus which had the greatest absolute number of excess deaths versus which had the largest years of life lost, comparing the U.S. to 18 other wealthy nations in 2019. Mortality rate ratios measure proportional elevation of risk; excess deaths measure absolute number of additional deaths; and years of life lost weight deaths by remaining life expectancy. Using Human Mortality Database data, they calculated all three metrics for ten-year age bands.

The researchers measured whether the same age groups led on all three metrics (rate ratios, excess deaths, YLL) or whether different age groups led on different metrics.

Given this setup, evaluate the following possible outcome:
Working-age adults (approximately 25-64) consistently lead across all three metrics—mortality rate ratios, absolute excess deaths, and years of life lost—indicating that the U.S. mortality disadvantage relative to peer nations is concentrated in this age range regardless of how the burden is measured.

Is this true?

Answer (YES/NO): NO